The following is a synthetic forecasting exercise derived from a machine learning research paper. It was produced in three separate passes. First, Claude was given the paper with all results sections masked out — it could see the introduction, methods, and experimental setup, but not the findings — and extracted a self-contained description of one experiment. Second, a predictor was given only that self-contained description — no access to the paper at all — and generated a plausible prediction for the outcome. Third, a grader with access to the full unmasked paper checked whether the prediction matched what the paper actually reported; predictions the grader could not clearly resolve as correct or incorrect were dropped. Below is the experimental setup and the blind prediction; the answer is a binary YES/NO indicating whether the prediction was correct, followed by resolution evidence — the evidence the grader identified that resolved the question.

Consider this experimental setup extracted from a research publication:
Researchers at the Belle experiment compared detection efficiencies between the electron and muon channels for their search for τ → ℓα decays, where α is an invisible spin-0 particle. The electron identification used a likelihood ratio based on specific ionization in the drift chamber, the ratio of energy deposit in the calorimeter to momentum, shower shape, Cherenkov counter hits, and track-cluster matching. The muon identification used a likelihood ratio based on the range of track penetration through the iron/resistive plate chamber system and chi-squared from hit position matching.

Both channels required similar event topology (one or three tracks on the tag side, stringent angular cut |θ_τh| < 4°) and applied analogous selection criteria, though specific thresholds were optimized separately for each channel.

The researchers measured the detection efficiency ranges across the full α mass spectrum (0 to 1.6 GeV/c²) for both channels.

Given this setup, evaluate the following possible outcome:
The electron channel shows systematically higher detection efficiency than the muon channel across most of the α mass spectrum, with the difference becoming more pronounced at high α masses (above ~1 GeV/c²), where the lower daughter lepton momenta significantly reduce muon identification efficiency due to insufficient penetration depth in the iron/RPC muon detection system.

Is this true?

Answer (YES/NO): NO